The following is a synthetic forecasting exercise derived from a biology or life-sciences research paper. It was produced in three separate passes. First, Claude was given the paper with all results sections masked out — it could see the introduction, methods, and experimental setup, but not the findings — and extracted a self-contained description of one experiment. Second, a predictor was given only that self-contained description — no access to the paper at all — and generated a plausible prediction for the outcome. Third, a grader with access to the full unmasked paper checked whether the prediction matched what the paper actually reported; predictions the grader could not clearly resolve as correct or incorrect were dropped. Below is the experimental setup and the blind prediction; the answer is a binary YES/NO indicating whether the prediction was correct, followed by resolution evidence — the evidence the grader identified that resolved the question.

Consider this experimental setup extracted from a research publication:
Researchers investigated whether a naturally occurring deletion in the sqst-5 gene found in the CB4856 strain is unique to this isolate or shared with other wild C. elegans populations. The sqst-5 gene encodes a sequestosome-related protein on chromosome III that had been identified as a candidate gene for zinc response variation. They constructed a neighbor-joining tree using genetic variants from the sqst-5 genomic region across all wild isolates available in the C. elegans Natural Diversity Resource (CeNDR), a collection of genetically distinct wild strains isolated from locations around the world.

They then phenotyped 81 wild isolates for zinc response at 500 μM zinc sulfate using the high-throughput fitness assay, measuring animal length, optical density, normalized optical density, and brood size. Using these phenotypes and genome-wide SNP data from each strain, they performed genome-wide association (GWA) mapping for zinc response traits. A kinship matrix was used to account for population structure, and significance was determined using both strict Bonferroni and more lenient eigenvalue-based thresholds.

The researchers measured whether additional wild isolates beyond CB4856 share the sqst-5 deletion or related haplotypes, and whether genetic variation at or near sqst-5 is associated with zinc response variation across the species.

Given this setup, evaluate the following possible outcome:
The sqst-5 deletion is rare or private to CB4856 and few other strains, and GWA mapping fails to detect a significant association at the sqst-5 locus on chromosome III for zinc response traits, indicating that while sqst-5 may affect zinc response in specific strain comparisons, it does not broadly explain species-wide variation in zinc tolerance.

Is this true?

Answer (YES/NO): NO